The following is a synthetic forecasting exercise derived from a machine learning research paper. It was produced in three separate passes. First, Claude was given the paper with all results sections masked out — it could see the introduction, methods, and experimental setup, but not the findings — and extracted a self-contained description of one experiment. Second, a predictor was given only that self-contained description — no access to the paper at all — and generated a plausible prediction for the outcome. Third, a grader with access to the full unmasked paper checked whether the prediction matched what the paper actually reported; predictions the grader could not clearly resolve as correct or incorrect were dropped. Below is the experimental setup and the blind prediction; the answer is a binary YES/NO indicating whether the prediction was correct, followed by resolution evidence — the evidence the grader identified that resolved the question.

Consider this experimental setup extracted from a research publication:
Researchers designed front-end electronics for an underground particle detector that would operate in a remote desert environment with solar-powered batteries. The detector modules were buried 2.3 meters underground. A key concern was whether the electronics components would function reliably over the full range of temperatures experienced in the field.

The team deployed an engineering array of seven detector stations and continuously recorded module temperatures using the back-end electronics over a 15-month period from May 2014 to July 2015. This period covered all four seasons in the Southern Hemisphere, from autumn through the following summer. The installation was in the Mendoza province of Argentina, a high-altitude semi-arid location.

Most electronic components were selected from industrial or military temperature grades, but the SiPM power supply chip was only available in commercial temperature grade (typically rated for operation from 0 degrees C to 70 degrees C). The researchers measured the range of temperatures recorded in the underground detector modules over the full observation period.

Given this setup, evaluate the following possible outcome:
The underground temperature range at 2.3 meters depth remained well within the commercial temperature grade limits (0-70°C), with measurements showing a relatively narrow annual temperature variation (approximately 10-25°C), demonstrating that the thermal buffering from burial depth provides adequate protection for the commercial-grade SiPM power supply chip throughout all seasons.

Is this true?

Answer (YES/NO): NO